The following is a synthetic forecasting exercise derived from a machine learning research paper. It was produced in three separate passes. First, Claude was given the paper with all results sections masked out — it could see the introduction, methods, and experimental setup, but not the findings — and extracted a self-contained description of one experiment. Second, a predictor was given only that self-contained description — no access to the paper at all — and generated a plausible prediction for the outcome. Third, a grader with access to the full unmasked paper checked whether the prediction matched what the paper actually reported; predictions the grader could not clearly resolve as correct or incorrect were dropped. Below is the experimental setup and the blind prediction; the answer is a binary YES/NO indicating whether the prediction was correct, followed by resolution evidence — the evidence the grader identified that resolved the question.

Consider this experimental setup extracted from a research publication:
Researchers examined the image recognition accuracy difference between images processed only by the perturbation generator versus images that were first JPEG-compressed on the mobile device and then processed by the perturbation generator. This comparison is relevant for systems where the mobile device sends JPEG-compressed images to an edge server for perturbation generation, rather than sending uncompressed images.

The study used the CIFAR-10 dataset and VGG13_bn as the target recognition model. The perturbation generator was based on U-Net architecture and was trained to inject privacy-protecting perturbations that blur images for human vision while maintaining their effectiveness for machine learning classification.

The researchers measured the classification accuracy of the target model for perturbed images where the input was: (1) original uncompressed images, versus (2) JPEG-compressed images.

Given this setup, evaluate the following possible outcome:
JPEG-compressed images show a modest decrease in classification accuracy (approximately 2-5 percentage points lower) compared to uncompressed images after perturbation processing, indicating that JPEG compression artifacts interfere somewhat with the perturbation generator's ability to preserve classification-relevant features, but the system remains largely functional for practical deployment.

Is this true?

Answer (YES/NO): NO